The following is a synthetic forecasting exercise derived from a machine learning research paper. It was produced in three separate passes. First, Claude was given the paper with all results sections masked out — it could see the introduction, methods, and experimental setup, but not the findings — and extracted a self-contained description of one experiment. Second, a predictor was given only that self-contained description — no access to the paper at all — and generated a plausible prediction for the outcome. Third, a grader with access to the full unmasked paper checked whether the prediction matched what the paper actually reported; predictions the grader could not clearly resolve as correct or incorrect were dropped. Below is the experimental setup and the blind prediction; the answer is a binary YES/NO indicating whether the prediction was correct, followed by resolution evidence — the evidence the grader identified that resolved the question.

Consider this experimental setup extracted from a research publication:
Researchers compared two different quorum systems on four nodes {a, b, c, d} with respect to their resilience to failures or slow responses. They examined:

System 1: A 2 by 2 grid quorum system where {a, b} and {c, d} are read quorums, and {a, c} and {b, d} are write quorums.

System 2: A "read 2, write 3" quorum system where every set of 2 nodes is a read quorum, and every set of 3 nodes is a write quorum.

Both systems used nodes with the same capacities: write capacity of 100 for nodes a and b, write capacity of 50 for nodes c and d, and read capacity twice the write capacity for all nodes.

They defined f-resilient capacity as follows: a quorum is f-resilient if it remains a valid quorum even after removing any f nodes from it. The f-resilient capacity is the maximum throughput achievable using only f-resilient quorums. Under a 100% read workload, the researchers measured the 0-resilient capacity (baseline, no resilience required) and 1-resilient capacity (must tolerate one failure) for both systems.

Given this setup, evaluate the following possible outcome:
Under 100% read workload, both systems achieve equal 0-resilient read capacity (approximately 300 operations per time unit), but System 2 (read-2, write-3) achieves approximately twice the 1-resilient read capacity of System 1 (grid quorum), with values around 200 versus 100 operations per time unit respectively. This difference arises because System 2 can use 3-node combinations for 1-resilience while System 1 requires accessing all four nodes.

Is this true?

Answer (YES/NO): YES